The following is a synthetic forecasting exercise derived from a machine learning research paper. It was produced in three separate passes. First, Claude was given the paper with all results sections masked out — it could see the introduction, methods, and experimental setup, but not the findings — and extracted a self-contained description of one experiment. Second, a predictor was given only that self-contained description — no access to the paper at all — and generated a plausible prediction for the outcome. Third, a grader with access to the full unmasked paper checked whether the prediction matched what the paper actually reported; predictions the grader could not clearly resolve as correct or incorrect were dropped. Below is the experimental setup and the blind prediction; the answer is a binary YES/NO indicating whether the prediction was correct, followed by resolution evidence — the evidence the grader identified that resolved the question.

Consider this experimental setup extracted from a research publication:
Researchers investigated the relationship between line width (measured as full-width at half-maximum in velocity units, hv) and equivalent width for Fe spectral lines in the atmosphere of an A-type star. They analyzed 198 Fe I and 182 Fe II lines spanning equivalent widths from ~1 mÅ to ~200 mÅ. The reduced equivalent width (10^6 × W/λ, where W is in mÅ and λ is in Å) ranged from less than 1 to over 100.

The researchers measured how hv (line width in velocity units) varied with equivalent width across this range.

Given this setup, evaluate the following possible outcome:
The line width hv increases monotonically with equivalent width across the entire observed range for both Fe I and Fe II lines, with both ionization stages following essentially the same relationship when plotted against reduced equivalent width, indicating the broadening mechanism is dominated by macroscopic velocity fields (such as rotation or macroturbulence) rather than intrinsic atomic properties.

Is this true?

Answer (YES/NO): NO